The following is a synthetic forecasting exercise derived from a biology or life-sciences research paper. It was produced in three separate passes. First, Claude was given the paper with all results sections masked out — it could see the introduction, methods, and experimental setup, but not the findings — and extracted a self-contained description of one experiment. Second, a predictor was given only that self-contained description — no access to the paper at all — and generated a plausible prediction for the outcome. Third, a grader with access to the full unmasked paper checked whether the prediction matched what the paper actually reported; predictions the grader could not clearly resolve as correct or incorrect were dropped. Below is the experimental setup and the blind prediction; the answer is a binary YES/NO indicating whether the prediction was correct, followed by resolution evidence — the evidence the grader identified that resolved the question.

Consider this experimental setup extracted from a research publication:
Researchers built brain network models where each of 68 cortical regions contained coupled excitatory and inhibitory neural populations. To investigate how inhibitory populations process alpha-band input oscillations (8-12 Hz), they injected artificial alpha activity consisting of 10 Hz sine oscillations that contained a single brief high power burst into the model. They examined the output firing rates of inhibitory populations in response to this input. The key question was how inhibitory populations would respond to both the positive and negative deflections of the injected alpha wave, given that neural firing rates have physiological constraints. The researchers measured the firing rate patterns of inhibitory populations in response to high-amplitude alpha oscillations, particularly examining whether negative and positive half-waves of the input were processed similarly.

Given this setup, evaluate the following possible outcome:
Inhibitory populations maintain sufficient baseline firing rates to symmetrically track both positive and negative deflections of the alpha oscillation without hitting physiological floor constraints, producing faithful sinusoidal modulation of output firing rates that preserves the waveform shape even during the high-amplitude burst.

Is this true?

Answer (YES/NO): NO